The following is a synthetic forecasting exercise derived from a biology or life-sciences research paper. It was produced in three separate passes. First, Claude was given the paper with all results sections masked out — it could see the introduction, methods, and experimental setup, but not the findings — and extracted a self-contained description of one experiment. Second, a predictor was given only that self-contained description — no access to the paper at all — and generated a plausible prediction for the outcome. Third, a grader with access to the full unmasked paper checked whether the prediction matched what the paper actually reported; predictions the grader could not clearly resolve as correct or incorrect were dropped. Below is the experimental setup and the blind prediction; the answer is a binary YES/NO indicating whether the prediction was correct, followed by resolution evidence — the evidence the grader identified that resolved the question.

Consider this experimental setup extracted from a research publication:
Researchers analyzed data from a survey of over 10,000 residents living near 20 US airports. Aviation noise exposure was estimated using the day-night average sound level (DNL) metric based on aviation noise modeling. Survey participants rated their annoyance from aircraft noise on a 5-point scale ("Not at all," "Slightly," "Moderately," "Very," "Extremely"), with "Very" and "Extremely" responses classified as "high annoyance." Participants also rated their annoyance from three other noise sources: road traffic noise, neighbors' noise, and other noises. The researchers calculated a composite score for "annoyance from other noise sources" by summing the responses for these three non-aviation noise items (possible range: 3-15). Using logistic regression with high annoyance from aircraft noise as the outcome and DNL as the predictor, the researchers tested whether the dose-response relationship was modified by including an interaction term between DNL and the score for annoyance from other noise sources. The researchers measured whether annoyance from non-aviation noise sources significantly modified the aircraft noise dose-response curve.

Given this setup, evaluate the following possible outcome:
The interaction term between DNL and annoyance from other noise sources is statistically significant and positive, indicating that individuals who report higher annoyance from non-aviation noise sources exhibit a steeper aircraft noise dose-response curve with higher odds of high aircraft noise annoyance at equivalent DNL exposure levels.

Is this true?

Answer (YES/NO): NO